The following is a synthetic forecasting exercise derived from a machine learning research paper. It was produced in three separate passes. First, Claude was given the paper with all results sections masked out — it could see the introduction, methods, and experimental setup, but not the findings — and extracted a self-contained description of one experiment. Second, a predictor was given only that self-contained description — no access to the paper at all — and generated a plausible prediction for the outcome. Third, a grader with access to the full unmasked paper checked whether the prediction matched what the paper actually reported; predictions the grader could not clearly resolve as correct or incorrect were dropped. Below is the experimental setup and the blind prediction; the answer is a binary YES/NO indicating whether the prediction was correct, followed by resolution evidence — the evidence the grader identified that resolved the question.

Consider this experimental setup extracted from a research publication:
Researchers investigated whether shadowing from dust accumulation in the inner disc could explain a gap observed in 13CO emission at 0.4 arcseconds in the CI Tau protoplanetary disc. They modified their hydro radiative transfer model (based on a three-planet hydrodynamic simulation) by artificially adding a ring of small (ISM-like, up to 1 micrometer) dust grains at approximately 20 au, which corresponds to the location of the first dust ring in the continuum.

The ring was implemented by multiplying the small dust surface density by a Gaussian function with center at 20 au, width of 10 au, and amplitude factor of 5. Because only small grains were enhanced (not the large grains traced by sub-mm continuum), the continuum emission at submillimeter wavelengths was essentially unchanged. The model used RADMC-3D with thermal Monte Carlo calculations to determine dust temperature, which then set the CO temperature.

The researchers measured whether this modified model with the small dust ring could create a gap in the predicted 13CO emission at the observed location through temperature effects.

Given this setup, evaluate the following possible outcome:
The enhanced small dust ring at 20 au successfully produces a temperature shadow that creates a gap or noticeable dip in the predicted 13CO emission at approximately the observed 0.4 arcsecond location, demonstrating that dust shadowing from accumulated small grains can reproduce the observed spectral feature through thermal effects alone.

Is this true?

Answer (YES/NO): YES